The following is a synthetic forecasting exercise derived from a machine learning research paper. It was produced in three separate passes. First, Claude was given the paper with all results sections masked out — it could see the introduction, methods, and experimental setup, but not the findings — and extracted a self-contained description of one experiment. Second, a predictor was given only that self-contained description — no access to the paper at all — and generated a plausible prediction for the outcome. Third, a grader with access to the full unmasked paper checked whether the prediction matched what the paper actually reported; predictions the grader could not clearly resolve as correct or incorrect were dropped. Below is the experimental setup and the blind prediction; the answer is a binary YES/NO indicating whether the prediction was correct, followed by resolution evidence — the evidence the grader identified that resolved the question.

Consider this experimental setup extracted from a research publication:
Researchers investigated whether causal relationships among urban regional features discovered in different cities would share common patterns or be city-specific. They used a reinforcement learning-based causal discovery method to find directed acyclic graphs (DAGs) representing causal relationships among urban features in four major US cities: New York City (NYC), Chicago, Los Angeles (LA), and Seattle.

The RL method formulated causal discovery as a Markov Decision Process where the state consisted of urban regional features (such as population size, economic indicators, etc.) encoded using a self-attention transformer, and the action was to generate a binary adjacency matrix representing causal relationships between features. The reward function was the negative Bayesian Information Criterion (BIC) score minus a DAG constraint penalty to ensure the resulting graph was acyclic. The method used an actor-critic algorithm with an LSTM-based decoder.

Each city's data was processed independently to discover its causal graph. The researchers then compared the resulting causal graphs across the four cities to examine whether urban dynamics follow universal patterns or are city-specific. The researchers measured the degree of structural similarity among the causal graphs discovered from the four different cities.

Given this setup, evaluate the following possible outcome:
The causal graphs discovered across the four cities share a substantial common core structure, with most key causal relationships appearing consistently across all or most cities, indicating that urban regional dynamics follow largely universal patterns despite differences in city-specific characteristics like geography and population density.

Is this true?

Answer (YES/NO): YES